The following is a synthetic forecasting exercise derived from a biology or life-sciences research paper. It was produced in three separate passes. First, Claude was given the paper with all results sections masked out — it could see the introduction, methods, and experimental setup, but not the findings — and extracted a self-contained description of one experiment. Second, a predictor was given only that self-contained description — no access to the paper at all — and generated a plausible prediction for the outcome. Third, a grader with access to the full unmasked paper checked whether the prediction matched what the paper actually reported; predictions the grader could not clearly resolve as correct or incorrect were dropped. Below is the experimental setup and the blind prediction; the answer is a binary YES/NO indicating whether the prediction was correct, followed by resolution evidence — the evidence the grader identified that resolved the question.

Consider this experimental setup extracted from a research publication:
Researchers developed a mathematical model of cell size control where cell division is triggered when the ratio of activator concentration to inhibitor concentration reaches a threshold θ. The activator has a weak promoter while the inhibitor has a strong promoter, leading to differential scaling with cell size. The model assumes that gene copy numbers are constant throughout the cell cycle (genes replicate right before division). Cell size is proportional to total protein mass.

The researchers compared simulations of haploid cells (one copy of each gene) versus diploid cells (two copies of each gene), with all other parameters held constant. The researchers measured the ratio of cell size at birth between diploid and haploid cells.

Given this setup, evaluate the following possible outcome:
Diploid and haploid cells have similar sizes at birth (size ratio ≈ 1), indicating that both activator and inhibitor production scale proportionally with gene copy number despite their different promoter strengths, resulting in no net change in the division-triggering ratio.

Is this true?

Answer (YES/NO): NO